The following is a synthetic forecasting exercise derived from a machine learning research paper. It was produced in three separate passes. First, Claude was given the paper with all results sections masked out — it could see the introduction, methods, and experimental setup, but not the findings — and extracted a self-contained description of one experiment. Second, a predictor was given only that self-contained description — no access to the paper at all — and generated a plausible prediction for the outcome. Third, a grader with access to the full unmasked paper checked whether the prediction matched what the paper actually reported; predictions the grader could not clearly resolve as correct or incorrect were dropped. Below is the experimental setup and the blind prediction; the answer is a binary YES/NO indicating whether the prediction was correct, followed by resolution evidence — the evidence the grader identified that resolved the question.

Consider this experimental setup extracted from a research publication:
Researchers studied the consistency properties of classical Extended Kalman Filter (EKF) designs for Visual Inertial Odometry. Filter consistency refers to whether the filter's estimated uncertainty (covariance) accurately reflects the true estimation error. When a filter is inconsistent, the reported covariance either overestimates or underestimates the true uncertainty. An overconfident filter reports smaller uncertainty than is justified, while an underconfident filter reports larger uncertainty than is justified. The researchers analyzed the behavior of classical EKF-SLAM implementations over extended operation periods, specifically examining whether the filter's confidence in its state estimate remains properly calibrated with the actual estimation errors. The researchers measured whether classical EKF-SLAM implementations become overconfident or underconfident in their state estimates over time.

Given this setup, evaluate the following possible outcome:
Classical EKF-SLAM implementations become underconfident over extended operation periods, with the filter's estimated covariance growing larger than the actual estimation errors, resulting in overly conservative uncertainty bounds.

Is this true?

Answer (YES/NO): NO